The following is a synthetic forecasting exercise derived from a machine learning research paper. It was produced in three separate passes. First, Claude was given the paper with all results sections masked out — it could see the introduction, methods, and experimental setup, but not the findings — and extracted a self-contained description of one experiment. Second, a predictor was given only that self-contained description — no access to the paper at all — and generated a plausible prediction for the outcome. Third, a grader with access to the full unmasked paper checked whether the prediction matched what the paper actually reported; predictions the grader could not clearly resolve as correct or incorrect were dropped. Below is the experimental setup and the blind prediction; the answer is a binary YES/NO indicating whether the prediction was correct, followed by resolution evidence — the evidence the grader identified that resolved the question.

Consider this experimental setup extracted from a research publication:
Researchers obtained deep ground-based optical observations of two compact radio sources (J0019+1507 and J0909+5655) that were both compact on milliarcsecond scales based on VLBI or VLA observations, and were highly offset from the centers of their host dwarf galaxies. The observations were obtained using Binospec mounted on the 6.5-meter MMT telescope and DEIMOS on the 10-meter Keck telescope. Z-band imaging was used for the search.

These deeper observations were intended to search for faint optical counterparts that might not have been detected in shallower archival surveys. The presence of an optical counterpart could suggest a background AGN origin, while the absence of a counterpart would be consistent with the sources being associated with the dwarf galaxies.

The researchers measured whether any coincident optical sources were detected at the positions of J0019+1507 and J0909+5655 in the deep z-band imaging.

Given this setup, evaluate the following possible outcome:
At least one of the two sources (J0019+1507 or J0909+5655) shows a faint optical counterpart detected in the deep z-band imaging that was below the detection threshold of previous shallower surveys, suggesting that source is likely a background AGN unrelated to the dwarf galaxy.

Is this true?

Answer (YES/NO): NO